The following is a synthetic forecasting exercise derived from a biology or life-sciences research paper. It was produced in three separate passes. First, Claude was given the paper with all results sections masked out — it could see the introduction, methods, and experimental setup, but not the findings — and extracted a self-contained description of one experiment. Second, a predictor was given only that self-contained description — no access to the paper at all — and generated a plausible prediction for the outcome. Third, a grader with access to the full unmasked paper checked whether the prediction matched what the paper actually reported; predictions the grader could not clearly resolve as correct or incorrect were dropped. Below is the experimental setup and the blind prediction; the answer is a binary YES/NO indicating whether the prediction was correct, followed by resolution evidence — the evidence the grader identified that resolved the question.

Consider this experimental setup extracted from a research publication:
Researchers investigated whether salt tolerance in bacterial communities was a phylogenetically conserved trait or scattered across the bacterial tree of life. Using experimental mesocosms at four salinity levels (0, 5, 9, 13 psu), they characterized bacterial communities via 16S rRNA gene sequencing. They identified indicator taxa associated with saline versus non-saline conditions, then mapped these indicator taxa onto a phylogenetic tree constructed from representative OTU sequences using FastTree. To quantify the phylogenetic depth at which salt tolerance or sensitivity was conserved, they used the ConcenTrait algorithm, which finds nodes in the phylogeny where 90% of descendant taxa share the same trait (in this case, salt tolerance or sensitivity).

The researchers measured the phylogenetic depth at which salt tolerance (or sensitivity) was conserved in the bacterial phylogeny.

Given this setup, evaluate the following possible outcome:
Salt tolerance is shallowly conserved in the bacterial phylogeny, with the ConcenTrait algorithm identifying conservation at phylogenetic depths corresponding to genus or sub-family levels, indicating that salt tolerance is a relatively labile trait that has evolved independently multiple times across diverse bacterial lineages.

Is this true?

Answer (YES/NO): NO